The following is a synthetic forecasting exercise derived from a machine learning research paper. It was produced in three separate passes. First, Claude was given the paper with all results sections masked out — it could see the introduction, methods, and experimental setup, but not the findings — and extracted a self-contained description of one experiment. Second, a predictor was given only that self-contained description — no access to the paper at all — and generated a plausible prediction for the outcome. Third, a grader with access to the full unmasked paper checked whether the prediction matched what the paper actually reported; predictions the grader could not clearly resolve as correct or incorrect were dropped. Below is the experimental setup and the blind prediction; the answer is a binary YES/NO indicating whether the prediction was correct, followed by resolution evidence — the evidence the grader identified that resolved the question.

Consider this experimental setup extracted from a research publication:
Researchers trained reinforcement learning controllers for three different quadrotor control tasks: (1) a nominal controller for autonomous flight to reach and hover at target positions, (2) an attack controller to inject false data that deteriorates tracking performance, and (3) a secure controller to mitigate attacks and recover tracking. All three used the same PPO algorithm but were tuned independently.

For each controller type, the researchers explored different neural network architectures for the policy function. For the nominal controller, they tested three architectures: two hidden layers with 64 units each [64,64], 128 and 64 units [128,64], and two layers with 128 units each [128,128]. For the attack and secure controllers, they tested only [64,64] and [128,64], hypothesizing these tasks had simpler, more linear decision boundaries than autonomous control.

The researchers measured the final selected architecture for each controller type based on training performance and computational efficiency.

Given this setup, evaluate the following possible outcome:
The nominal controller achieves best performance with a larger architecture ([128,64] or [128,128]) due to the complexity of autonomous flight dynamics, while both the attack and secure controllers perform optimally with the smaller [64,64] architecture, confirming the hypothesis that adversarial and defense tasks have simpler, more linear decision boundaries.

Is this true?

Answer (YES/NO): YES